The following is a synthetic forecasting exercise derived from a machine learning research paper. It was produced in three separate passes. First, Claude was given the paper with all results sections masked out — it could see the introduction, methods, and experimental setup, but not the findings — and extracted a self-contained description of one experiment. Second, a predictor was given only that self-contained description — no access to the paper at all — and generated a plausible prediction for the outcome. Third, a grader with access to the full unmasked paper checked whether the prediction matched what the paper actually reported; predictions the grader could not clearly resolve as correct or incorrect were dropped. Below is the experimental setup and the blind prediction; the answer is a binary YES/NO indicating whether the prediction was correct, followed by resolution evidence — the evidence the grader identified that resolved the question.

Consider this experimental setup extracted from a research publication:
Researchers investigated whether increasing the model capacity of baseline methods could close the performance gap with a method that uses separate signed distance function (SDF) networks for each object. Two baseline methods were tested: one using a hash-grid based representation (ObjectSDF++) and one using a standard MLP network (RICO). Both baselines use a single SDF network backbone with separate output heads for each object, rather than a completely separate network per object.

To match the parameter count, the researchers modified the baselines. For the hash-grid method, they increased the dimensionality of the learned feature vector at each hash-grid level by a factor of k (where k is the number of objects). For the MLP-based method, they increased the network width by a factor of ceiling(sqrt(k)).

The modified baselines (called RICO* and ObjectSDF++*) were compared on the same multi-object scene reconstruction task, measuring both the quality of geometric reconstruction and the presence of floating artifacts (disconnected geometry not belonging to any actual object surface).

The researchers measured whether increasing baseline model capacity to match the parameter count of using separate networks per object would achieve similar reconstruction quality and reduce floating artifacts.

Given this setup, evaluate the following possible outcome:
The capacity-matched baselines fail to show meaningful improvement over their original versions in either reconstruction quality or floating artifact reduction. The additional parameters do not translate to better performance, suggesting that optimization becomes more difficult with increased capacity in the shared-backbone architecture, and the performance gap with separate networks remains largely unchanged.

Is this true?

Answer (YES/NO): NO